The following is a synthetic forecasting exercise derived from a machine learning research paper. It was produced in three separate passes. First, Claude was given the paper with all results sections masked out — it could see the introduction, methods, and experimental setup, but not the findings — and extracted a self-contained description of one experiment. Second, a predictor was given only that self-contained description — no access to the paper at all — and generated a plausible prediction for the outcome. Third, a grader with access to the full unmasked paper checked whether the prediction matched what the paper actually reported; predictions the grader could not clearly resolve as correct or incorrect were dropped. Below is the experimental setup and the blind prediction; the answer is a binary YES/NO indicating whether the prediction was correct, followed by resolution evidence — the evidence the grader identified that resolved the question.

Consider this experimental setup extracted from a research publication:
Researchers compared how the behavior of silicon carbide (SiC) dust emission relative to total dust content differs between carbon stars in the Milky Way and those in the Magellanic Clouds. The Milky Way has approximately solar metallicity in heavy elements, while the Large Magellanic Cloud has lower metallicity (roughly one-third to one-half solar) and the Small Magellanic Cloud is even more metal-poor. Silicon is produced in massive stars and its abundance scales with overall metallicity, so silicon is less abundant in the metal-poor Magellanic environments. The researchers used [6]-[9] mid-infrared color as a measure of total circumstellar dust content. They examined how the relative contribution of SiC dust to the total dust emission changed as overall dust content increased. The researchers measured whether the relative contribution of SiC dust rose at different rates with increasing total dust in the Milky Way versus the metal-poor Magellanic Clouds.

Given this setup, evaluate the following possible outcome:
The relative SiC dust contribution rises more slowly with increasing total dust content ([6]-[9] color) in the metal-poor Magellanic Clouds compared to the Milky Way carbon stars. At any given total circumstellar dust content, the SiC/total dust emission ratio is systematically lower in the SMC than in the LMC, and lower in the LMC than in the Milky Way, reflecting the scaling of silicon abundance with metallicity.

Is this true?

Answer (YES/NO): NO